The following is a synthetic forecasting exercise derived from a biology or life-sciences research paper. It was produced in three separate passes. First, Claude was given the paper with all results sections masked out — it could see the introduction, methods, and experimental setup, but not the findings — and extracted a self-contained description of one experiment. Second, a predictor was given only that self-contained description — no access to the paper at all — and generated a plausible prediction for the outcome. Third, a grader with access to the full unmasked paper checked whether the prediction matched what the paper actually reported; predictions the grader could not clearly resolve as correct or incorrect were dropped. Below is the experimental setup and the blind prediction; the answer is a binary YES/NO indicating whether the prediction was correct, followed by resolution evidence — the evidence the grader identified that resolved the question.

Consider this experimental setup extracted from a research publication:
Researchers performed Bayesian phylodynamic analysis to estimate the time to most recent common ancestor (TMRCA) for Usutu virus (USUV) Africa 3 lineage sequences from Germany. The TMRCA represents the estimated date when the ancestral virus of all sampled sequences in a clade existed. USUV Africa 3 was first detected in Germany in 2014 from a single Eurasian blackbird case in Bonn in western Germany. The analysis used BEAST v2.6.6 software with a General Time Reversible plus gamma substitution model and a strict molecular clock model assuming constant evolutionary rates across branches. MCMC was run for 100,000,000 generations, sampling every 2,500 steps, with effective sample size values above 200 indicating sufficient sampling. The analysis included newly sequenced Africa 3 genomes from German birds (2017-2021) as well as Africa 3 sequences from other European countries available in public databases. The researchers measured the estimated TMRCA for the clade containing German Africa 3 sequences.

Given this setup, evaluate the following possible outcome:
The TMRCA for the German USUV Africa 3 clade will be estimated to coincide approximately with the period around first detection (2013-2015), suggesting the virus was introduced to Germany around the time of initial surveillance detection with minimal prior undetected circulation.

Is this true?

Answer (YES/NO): NO